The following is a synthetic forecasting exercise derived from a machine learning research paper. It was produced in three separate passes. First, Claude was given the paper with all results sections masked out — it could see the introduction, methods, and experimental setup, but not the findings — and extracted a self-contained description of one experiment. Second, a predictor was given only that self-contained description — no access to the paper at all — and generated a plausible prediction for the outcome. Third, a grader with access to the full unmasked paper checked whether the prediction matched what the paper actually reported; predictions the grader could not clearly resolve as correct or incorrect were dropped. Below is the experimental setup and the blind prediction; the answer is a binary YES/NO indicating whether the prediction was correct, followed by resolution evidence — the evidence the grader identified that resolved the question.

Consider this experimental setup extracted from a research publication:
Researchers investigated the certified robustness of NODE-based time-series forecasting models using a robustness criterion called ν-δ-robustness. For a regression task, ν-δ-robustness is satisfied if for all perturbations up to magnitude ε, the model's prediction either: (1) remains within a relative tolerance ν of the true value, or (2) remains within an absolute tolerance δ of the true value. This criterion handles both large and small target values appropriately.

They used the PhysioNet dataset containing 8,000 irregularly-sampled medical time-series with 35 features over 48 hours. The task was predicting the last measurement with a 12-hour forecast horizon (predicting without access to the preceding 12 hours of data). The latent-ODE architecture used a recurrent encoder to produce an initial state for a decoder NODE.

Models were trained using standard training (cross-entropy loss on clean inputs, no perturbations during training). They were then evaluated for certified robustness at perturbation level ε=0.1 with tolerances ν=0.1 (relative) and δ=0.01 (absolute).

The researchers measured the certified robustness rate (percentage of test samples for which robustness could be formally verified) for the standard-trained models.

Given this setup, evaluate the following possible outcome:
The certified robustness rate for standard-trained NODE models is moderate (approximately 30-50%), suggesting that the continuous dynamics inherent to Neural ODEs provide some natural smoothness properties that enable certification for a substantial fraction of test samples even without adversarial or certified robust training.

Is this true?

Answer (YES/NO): NO